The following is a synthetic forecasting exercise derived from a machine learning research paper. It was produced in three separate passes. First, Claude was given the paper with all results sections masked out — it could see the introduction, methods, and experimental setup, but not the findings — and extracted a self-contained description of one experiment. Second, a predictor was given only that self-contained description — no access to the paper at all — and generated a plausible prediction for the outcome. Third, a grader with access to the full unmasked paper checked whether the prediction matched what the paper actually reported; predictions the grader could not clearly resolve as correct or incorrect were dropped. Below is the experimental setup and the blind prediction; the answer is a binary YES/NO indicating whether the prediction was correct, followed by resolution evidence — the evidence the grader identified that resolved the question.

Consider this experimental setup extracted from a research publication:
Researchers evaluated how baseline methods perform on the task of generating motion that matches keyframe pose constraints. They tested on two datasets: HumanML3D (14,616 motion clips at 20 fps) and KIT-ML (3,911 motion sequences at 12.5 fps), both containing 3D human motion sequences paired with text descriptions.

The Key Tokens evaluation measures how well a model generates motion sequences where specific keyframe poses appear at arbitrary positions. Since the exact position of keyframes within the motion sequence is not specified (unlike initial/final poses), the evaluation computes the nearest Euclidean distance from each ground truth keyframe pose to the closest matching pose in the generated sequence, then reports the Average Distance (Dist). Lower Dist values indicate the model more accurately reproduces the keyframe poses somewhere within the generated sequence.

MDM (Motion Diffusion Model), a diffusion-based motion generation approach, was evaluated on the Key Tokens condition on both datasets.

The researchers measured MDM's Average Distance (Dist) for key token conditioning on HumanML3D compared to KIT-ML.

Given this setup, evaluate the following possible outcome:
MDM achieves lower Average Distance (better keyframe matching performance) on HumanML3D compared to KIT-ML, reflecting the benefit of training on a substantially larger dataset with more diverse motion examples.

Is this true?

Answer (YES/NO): NO